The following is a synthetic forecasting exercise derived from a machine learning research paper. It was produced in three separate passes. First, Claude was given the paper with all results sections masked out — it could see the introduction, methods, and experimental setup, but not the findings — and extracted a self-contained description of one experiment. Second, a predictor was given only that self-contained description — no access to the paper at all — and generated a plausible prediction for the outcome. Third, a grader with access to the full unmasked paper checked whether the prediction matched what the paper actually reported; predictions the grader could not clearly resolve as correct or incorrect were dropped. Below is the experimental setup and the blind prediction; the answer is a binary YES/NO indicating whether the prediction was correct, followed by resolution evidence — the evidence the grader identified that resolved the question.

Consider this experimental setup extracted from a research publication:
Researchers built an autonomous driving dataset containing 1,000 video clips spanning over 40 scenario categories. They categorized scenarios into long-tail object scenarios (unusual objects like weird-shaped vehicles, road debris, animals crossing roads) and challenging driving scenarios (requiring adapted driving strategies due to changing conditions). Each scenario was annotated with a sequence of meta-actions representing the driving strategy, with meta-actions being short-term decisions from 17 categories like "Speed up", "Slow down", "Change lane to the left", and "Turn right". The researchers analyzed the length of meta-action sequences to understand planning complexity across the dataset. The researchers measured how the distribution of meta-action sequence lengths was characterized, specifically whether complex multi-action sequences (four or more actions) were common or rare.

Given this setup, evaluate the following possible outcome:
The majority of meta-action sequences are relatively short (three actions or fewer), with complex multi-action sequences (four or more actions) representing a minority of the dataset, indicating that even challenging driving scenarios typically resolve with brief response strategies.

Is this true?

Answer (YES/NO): YES